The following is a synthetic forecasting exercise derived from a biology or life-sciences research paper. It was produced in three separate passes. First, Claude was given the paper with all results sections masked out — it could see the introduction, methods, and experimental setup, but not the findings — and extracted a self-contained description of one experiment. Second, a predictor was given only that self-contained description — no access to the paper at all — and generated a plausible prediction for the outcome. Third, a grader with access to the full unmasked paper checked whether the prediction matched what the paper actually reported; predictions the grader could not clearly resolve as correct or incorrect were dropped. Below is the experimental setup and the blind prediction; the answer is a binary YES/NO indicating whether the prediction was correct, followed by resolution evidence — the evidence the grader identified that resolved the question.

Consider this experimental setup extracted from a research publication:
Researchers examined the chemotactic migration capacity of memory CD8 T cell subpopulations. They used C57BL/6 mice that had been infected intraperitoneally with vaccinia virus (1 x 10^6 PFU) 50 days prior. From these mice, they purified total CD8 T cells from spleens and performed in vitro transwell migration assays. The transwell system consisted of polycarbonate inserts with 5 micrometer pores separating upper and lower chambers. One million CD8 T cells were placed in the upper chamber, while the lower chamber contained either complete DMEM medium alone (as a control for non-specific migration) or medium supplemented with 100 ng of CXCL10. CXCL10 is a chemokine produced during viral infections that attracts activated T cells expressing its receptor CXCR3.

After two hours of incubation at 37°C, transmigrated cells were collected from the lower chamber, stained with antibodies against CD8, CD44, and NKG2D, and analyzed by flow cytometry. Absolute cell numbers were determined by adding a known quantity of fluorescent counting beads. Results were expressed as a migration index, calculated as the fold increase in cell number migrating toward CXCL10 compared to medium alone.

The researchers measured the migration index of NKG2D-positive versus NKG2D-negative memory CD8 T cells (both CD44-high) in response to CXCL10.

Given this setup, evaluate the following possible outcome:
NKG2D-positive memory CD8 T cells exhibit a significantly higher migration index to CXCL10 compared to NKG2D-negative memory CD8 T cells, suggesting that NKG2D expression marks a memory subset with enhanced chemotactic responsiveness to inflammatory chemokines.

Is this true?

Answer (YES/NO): NO